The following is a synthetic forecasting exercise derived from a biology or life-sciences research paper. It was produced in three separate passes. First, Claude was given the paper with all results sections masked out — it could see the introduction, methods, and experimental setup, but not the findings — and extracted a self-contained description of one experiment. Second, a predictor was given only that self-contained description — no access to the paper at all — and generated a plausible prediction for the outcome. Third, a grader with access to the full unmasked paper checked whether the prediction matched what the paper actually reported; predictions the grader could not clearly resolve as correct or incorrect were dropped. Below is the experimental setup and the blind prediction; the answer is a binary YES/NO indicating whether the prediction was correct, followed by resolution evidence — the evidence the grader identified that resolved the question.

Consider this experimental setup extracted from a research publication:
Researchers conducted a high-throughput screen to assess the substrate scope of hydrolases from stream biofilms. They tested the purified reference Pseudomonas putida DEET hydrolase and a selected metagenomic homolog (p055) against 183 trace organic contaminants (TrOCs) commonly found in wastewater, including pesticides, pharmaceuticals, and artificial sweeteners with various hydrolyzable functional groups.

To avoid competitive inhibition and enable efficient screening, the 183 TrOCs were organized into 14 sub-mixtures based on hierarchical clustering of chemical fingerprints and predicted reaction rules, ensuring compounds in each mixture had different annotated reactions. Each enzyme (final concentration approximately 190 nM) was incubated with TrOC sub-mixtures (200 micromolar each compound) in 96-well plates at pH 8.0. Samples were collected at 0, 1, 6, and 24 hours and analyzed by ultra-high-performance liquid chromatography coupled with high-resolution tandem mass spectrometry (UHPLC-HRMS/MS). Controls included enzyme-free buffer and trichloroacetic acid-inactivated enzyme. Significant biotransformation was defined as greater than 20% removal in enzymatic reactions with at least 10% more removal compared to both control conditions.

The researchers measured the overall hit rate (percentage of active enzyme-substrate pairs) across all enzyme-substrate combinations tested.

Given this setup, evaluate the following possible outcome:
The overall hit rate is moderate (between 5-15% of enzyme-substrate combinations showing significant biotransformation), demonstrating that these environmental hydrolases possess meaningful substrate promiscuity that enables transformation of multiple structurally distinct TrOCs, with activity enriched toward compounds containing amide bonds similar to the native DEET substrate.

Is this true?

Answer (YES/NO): NO